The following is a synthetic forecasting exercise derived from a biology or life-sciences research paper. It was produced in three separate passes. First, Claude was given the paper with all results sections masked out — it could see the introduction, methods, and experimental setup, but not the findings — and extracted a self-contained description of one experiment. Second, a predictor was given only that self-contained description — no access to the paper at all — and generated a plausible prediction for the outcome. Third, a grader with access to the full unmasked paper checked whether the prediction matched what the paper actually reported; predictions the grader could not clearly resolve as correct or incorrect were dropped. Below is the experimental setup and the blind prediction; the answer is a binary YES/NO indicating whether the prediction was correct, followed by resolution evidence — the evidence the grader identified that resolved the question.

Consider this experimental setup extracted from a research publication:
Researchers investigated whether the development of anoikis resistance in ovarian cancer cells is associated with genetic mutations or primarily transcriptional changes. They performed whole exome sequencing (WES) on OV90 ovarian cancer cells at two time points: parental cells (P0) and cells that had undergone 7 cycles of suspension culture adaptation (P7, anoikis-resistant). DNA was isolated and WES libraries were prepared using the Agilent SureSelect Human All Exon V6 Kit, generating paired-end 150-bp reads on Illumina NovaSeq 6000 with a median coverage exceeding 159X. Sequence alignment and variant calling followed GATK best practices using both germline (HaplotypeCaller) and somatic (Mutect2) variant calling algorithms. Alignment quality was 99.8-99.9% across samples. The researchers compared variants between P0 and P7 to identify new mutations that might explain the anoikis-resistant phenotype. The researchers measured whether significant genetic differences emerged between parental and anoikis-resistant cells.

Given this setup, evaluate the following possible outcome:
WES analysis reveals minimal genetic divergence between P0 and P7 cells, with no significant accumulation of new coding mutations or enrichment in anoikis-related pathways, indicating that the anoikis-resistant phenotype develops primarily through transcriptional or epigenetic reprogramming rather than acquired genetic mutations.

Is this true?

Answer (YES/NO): YES